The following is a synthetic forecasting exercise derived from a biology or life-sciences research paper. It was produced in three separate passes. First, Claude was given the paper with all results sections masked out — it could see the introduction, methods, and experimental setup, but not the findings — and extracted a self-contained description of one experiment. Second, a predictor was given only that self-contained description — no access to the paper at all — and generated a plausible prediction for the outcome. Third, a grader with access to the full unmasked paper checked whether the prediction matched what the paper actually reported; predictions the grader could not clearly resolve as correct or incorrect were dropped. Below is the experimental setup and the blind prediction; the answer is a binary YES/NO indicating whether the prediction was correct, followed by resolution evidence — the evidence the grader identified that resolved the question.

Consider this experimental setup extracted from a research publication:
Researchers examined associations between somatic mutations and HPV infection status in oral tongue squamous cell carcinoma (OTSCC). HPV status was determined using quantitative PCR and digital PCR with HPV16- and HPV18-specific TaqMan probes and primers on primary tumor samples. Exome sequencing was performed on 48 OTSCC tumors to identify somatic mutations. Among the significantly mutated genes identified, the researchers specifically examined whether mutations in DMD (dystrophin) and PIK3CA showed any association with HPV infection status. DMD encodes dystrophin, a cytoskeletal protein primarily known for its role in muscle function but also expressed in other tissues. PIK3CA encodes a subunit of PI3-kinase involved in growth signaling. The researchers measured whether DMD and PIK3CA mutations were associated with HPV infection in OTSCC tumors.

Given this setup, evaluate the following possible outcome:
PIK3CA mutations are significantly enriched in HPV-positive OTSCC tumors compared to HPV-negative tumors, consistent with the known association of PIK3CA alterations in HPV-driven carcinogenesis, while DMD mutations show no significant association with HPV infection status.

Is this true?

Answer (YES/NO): NO